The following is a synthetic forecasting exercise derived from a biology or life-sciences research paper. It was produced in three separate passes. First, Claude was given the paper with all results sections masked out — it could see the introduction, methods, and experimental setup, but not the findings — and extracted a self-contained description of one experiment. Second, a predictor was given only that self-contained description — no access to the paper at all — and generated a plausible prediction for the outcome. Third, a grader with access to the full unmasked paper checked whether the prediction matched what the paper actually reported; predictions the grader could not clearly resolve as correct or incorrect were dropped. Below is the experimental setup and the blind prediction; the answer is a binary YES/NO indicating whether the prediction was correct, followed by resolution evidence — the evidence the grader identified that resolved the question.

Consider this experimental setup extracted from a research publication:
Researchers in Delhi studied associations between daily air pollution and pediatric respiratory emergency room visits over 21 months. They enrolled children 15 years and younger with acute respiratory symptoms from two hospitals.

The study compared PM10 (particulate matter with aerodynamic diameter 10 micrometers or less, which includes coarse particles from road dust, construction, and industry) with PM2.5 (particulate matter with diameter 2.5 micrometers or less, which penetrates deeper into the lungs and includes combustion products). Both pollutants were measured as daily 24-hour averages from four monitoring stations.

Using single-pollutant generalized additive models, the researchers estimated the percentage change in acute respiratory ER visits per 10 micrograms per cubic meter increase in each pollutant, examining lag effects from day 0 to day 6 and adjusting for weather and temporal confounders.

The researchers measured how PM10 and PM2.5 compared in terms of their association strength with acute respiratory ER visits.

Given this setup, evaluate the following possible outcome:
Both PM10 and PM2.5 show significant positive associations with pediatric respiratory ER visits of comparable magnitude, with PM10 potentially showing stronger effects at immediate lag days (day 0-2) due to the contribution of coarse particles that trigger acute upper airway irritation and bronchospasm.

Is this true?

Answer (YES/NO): NO